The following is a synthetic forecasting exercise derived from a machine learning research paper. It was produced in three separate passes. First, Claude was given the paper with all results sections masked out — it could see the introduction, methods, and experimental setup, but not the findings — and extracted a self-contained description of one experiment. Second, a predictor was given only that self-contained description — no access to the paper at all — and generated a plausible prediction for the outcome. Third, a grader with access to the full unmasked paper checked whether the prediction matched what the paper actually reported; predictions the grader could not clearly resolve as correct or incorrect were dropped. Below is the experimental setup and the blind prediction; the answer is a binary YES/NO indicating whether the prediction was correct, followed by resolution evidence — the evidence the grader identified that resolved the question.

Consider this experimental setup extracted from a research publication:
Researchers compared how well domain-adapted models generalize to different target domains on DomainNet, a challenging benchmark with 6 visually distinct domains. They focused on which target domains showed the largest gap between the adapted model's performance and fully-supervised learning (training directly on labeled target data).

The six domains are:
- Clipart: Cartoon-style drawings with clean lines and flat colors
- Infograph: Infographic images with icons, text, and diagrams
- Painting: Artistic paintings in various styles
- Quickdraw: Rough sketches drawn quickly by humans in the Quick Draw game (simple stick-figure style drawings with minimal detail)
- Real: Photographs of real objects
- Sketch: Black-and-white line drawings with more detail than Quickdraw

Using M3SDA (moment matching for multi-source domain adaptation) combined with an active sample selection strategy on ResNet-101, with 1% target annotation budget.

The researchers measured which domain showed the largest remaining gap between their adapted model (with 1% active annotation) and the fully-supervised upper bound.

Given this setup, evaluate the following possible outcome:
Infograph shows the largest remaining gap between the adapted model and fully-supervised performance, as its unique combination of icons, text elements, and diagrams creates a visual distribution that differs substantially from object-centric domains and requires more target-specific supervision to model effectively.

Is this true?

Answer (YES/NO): NO